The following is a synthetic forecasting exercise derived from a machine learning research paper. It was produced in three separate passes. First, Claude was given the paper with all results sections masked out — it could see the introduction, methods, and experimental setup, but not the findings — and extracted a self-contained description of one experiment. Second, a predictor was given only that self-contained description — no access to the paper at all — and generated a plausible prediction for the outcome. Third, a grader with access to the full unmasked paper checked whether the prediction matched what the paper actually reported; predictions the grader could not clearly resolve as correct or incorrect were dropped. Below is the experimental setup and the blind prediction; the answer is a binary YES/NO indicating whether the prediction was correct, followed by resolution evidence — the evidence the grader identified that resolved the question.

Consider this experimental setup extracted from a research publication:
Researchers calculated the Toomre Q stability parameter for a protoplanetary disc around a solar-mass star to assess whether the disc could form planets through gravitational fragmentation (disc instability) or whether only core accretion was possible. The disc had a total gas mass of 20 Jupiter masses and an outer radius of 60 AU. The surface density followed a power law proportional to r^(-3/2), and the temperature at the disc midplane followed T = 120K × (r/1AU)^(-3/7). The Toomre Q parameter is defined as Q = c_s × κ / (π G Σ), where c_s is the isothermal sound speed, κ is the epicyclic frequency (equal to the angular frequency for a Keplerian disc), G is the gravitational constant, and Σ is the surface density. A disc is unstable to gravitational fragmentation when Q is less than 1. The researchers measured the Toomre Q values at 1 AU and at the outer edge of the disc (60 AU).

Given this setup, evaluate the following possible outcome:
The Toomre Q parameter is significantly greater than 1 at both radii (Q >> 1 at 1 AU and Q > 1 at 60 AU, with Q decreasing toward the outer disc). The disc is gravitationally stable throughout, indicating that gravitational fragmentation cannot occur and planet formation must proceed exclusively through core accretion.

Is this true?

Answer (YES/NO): YES